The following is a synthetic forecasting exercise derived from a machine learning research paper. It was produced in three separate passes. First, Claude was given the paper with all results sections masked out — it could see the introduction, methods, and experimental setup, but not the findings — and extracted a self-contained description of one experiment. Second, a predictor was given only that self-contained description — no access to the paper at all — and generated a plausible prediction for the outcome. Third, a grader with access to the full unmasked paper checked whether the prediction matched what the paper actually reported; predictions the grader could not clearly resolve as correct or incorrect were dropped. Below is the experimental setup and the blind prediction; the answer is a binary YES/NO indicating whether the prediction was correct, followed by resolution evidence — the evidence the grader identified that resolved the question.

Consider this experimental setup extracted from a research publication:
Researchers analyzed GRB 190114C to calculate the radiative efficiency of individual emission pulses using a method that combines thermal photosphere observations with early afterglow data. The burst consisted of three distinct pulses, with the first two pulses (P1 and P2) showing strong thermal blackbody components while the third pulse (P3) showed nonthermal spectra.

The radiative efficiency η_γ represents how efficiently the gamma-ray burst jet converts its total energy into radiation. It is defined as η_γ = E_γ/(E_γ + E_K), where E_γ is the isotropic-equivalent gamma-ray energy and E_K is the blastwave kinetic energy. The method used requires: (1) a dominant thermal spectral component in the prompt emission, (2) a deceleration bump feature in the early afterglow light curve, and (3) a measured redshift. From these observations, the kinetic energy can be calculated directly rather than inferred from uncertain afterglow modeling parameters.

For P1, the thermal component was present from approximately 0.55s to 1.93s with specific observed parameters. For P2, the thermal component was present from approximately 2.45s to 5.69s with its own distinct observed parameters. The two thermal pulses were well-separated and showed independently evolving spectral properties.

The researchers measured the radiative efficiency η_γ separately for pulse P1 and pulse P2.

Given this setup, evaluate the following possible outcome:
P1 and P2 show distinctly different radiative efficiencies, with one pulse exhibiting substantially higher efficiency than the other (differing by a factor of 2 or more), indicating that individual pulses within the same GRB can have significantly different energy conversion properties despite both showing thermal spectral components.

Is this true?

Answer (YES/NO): NO